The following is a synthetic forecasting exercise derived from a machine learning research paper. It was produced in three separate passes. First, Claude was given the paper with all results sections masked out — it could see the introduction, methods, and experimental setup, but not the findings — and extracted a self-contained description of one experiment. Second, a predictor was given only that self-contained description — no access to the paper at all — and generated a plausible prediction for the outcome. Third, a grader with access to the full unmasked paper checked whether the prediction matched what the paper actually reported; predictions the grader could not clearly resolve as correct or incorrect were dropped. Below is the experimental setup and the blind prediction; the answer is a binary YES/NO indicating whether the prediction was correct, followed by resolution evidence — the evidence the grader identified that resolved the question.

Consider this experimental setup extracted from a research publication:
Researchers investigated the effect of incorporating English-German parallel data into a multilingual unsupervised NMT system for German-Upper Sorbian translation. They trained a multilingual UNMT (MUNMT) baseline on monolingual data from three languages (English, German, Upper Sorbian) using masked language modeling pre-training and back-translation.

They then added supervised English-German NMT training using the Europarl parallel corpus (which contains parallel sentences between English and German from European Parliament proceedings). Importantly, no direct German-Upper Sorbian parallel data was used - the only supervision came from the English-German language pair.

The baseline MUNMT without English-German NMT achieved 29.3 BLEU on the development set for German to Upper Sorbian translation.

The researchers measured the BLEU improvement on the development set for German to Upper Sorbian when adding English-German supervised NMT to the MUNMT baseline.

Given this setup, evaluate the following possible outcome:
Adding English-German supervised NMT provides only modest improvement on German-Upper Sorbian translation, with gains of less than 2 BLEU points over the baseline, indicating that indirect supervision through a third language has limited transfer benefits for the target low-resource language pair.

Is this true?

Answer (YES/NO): NO